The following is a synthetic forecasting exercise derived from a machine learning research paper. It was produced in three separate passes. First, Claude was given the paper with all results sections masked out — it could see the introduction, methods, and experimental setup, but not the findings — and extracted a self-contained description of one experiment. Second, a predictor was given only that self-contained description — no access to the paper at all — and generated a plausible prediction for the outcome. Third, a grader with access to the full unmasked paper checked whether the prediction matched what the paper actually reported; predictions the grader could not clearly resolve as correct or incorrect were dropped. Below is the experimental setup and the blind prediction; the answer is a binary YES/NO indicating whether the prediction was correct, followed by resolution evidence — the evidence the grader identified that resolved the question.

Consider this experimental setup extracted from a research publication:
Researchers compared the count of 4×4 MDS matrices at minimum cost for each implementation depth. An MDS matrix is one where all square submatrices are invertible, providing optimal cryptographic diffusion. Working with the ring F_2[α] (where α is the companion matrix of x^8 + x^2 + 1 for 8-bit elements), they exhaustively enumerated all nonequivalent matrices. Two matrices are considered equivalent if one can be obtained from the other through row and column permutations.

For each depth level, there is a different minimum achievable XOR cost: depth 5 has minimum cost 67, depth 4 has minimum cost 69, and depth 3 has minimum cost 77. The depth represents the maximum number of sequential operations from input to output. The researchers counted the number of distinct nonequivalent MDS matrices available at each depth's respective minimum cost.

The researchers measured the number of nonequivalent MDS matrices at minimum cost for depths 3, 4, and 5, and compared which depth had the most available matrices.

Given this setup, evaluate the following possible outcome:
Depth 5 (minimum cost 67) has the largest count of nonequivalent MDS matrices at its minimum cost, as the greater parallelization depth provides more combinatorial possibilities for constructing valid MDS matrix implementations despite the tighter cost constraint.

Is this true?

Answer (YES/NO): NO